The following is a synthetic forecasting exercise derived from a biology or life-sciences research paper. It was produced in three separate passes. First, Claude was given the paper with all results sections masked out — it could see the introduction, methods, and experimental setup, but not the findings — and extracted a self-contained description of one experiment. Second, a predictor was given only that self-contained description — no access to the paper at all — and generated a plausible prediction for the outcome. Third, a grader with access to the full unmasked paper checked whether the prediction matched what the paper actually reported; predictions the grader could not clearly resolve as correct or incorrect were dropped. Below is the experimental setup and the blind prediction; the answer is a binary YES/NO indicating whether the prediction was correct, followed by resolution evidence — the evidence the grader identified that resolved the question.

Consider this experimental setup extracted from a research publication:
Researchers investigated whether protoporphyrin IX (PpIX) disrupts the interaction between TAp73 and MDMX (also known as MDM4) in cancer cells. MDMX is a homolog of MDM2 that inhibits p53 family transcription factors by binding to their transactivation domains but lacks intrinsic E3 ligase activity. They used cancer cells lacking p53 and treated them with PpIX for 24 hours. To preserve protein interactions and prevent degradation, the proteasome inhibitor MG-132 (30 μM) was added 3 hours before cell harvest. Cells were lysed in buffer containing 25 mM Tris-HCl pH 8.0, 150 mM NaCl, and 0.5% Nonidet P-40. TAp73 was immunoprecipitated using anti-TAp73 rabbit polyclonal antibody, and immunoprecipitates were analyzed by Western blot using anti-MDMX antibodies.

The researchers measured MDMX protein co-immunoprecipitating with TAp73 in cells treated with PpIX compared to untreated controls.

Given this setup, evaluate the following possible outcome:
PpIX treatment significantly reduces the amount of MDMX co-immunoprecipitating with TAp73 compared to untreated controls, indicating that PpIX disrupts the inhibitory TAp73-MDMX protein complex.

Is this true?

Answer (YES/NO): YES